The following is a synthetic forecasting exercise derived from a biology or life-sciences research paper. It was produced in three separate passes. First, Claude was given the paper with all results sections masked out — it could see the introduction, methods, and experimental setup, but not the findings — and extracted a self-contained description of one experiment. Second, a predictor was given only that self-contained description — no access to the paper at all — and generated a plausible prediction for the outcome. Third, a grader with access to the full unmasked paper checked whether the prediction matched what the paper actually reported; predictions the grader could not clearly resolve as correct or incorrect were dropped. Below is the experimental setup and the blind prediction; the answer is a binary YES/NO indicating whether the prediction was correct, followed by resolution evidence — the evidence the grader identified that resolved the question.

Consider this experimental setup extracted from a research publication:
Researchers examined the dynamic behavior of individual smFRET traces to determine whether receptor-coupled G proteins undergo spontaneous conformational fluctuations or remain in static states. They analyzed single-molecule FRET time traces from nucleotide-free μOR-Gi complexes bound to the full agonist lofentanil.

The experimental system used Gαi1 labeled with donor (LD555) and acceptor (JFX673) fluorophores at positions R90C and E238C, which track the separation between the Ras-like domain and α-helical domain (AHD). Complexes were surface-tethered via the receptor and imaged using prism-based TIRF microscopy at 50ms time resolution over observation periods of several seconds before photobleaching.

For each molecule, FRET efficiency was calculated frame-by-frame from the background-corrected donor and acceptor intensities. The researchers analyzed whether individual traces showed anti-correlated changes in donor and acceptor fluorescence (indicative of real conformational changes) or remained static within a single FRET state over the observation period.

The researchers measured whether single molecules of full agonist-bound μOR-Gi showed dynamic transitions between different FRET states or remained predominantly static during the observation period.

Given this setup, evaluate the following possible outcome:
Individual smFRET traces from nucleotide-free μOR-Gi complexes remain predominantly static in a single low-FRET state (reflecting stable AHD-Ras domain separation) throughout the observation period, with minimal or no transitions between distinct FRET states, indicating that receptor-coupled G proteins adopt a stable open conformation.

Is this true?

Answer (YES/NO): NO